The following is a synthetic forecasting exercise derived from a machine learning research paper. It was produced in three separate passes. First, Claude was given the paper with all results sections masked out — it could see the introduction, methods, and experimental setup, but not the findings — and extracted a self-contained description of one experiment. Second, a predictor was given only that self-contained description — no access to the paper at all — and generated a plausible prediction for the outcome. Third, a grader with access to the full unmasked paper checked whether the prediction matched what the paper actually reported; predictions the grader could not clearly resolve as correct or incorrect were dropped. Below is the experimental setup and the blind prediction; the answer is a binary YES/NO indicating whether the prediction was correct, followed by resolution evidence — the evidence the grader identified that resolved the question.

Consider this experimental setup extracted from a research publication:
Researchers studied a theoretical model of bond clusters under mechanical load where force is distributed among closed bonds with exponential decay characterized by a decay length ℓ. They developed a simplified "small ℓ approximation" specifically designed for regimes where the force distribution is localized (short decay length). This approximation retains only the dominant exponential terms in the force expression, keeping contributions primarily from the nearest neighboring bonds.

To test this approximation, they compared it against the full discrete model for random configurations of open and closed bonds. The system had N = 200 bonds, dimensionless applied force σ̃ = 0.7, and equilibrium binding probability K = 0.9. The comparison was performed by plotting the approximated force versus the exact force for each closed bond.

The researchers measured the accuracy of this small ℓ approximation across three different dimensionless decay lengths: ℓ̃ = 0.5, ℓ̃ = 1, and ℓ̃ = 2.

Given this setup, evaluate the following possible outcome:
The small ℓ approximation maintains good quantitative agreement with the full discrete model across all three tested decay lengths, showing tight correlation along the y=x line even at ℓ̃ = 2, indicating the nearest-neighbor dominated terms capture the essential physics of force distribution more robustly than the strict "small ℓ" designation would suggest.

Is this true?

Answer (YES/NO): NO